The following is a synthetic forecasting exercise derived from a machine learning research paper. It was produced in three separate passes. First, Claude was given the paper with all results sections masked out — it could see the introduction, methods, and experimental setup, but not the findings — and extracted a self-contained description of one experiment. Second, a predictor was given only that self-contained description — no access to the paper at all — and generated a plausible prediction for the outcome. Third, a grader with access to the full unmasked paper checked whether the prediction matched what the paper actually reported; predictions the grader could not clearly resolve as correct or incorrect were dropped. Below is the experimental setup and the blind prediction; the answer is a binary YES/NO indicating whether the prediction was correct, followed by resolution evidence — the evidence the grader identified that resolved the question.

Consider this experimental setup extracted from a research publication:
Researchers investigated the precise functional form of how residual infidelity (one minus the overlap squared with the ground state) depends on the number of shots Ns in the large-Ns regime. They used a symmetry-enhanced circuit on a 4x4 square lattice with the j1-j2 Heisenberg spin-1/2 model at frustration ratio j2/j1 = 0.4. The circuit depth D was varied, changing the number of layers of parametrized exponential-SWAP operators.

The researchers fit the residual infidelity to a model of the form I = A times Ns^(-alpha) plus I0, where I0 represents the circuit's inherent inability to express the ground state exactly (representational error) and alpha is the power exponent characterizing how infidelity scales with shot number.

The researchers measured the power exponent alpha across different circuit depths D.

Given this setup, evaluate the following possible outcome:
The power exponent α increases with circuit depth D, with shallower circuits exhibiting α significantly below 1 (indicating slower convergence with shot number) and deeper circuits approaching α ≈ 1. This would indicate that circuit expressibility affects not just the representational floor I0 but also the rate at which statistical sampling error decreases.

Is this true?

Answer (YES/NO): NO